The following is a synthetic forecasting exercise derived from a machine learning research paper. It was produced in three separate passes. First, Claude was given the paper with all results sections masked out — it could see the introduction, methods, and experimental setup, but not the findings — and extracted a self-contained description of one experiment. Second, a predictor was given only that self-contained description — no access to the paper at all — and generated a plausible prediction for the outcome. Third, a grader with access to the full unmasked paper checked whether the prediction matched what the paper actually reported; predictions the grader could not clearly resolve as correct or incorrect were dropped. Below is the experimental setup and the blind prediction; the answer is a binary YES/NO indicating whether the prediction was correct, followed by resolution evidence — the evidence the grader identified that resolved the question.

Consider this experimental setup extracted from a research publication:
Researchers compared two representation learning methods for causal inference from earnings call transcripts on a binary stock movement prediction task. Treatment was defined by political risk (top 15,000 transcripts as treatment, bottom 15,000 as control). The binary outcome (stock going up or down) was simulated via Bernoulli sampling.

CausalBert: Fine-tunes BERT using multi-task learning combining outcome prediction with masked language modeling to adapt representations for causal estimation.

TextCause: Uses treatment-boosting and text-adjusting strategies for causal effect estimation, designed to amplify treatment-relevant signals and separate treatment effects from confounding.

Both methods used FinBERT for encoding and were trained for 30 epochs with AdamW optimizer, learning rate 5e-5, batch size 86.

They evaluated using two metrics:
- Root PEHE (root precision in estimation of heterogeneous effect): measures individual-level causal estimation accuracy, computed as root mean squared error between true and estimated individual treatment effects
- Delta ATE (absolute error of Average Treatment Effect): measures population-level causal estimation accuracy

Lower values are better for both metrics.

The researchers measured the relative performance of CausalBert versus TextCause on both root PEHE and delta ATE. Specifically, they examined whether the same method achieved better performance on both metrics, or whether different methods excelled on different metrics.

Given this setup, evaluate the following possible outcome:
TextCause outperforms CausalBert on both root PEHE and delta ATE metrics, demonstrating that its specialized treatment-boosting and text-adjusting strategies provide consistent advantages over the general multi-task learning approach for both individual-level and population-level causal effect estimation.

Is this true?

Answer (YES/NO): NO